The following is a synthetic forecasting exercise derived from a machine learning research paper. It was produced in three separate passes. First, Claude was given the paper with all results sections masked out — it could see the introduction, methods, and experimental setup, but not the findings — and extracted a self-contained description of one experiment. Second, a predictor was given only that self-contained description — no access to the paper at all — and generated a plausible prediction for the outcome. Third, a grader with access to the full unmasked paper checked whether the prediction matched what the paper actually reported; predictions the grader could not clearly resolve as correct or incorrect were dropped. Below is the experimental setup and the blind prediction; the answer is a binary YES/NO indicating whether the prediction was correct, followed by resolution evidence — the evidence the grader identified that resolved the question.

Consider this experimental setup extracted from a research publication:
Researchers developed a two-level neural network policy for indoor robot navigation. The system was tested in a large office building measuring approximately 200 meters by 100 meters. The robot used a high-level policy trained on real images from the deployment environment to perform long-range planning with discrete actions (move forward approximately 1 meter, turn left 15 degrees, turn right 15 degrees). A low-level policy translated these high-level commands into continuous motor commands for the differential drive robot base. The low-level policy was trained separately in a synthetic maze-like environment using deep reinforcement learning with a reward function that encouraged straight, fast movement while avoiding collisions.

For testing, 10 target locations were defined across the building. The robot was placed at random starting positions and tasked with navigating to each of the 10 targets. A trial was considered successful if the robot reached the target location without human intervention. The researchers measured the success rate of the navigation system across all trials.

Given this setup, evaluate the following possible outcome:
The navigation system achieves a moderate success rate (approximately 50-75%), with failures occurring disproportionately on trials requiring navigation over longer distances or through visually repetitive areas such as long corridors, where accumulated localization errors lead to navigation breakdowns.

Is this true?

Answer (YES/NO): NO